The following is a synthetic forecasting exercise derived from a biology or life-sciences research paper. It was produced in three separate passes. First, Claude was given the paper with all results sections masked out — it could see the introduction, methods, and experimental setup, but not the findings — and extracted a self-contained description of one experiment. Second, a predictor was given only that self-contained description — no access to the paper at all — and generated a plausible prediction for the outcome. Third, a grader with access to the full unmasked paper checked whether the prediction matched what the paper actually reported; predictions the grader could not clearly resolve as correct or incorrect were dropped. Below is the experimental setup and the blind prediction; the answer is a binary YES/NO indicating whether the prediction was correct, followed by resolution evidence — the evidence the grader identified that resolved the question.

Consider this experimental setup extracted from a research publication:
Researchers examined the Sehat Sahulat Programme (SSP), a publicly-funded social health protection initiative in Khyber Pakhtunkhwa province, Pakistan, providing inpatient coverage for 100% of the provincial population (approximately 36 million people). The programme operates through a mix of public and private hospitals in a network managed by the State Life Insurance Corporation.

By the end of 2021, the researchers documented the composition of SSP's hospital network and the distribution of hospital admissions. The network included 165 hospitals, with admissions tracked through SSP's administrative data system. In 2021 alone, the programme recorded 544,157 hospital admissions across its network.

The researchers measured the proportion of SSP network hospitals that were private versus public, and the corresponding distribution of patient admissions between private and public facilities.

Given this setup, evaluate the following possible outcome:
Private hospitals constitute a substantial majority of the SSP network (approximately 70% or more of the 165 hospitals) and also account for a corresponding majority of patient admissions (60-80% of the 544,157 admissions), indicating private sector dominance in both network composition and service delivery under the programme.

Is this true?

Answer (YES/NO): YES